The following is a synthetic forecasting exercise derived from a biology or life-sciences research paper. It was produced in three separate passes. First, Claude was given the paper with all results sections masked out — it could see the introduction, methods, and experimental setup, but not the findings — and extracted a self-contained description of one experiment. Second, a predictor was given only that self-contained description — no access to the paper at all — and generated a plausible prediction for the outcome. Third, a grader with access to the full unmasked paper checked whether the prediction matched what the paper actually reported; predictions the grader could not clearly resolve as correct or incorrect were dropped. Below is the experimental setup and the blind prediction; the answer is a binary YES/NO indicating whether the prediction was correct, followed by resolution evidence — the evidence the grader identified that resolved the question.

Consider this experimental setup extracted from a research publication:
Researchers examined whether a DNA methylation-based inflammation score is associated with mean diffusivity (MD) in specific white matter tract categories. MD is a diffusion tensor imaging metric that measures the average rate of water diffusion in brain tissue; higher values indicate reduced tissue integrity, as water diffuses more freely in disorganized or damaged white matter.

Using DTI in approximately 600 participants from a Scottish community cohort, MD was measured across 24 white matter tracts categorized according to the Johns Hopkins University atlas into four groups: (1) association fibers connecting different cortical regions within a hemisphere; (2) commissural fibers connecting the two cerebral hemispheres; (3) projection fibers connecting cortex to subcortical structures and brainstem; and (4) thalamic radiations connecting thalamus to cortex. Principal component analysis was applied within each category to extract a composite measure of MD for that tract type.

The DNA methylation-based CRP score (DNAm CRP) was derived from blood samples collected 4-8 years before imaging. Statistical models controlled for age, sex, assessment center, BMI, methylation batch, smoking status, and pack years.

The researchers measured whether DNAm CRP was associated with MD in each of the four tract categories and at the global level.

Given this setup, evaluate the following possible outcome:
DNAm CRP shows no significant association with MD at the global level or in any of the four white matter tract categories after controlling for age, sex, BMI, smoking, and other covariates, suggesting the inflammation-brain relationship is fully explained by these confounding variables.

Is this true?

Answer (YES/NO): NO